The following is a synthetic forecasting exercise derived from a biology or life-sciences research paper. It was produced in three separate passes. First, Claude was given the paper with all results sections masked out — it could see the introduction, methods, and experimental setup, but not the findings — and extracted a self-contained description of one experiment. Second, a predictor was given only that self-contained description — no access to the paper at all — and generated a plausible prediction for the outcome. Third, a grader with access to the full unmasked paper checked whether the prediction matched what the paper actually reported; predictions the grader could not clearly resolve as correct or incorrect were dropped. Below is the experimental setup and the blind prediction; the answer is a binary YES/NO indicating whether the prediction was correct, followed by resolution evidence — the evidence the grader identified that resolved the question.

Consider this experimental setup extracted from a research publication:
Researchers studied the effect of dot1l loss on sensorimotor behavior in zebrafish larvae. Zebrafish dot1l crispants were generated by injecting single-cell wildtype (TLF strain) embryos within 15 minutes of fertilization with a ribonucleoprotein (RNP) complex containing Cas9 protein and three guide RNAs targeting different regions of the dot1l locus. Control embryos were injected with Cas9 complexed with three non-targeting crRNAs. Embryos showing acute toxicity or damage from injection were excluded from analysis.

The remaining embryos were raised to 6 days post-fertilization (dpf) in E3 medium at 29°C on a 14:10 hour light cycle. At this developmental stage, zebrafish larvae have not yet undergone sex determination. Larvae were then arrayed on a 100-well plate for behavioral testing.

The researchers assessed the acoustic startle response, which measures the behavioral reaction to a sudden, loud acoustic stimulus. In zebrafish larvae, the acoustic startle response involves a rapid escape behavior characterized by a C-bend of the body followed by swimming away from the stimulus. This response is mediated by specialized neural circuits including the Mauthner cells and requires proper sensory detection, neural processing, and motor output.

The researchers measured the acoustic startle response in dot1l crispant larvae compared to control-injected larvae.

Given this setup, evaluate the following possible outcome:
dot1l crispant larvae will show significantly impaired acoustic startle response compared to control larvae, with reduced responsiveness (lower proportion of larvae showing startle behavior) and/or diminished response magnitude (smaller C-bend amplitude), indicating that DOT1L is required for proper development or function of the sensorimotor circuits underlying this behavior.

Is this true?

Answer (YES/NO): NO